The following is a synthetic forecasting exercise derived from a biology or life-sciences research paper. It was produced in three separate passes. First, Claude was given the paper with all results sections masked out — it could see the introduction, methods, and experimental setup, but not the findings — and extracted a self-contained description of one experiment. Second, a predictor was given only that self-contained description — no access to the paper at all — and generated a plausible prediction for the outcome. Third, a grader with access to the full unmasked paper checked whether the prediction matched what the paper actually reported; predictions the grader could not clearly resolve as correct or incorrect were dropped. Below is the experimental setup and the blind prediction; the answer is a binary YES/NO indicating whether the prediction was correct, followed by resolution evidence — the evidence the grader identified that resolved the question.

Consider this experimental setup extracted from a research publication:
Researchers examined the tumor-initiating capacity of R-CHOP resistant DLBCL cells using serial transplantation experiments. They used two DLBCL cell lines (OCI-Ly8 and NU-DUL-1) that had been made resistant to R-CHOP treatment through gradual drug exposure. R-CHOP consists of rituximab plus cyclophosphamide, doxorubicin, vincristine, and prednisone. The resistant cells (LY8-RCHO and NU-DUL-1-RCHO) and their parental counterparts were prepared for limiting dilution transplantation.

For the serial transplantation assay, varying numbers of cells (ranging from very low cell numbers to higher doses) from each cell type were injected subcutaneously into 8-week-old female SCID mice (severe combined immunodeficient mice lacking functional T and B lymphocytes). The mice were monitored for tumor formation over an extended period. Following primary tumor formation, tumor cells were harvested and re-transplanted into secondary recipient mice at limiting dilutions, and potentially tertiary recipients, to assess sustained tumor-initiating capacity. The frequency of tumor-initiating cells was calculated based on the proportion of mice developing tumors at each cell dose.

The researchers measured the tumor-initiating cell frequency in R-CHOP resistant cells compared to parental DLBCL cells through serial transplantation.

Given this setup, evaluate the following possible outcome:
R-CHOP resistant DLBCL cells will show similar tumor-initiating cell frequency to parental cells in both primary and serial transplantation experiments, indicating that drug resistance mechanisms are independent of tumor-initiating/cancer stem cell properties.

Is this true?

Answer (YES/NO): NO